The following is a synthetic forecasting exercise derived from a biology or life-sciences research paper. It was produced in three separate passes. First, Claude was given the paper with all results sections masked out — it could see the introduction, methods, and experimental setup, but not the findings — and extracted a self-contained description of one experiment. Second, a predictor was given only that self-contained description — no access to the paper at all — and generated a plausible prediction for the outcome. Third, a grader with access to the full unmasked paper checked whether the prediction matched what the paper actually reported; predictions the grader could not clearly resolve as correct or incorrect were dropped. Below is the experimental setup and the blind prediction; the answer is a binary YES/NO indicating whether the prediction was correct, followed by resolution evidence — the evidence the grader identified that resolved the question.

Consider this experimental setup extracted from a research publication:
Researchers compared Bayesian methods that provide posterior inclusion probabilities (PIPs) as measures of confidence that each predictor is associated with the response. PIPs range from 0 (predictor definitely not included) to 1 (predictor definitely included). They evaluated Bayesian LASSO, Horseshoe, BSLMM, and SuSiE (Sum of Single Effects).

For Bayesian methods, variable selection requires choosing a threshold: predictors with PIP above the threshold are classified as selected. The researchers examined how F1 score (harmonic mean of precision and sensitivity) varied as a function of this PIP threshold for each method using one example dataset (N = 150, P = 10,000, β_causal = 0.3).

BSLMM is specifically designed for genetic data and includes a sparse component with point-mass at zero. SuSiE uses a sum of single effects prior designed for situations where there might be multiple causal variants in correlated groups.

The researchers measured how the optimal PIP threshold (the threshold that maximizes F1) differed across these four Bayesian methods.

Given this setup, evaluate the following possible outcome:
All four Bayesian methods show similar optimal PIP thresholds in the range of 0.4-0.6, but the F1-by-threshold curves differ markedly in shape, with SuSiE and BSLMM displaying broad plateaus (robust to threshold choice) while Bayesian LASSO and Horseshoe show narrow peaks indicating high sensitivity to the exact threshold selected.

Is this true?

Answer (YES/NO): NO